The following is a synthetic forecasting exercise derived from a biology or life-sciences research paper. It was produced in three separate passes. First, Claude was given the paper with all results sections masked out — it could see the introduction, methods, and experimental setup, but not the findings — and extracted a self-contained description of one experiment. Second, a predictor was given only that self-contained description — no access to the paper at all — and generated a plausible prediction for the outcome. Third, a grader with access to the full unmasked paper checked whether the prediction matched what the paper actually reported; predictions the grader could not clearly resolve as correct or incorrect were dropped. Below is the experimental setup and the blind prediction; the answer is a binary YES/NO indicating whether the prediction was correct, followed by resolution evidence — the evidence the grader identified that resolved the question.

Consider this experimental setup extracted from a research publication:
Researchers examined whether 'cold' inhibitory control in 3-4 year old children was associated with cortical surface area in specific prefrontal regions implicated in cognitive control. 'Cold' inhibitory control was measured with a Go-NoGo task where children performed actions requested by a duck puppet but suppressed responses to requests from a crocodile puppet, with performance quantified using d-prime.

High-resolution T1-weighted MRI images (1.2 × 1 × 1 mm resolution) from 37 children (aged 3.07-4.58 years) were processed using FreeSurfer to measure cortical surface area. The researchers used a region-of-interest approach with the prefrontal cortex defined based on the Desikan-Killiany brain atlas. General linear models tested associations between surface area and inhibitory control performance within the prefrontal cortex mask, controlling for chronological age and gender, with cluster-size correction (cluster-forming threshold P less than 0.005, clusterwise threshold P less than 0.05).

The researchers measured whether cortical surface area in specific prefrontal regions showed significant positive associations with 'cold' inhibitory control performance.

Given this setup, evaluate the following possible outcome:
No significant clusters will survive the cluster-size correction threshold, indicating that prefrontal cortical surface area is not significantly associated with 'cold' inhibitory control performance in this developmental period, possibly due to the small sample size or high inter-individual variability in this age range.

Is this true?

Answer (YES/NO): NO